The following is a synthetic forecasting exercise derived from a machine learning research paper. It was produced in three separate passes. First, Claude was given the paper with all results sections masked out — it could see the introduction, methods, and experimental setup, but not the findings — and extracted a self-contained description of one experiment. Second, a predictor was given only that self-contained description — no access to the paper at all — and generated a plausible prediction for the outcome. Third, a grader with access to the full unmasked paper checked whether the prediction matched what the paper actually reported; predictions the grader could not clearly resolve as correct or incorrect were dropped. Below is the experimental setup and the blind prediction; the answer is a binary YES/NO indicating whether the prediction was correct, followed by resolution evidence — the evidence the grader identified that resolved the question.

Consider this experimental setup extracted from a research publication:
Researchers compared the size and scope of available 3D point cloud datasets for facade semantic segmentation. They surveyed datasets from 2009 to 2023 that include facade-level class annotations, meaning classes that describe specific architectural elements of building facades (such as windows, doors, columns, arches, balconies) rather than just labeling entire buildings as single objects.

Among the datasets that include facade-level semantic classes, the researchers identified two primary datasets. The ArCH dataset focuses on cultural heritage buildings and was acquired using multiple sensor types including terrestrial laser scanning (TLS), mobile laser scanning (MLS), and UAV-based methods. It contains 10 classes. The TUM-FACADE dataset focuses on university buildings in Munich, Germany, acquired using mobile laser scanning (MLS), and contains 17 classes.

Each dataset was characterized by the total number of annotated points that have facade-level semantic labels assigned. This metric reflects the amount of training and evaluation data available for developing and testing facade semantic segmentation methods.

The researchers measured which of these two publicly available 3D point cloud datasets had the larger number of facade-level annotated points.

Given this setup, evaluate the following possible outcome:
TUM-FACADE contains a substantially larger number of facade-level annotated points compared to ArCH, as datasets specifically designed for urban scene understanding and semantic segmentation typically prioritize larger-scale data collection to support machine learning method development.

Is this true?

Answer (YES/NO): NO